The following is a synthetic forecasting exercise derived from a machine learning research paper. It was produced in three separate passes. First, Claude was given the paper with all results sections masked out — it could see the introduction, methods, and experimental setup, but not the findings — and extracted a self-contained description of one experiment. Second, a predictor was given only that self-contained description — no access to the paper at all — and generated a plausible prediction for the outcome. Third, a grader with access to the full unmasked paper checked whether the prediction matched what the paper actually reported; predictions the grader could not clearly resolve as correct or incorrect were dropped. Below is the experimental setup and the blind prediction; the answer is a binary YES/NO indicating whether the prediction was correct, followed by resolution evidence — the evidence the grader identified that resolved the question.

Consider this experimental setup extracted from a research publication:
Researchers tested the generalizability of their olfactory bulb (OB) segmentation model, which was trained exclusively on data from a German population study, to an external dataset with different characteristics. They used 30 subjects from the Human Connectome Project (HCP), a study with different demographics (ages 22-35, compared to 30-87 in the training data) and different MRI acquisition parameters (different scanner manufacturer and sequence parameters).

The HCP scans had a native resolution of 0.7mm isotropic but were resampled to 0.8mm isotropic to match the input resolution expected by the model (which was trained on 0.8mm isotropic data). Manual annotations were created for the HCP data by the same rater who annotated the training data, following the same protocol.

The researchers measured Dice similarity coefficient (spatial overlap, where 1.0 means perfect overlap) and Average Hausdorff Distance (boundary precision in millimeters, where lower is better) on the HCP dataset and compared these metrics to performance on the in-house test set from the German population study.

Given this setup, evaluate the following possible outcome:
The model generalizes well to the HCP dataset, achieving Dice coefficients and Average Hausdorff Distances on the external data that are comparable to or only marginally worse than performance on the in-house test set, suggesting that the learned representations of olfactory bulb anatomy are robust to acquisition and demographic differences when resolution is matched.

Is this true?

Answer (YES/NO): YES